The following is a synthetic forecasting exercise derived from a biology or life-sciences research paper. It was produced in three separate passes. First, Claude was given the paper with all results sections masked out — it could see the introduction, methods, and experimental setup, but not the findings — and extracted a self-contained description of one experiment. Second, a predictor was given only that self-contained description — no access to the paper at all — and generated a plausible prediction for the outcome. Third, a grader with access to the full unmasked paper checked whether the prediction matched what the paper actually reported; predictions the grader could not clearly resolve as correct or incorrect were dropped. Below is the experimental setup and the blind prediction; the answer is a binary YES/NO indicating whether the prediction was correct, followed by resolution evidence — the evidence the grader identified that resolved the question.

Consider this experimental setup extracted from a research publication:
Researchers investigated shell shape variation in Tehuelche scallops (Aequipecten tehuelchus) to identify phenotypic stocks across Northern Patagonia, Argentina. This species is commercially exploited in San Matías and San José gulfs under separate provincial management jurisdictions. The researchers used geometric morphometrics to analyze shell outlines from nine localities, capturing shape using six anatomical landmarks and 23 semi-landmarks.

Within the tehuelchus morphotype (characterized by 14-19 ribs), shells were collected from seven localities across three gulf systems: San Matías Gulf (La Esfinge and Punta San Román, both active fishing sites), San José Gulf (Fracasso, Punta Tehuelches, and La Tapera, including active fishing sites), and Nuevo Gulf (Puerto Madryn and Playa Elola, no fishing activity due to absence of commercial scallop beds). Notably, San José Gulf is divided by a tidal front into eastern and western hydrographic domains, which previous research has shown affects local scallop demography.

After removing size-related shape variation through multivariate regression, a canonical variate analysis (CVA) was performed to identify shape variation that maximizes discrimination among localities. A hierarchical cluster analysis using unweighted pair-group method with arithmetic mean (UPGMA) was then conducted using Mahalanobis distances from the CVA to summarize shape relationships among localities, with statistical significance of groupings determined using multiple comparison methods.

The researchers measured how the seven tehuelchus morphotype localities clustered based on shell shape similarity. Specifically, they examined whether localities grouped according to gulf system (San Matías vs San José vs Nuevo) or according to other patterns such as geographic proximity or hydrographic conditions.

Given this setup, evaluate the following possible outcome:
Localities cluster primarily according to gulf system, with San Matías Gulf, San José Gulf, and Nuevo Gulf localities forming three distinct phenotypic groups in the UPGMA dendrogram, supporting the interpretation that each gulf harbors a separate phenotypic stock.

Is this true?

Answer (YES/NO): NO